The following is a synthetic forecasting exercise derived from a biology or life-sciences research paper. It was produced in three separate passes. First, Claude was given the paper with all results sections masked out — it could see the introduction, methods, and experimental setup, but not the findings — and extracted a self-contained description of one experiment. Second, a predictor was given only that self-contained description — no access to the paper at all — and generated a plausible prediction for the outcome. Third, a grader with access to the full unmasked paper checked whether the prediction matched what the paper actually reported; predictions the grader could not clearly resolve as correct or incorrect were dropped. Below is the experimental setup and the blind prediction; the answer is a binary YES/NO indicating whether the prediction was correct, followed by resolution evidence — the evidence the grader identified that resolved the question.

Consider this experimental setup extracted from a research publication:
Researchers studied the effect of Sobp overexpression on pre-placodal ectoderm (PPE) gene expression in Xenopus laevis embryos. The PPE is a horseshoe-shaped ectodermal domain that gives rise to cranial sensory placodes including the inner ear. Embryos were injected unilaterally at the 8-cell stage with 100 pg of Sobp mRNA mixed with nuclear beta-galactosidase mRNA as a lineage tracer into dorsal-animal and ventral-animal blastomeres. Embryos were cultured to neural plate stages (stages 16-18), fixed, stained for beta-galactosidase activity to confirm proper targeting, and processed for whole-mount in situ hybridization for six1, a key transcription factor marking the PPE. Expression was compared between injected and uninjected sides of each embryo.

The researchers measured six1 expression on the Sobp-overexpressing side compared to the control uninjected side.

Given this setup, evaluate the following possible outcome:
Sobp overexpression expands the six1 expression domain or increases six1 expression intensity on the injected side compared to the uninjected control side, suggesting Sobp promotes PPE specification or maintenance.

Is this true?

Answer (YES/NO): NO